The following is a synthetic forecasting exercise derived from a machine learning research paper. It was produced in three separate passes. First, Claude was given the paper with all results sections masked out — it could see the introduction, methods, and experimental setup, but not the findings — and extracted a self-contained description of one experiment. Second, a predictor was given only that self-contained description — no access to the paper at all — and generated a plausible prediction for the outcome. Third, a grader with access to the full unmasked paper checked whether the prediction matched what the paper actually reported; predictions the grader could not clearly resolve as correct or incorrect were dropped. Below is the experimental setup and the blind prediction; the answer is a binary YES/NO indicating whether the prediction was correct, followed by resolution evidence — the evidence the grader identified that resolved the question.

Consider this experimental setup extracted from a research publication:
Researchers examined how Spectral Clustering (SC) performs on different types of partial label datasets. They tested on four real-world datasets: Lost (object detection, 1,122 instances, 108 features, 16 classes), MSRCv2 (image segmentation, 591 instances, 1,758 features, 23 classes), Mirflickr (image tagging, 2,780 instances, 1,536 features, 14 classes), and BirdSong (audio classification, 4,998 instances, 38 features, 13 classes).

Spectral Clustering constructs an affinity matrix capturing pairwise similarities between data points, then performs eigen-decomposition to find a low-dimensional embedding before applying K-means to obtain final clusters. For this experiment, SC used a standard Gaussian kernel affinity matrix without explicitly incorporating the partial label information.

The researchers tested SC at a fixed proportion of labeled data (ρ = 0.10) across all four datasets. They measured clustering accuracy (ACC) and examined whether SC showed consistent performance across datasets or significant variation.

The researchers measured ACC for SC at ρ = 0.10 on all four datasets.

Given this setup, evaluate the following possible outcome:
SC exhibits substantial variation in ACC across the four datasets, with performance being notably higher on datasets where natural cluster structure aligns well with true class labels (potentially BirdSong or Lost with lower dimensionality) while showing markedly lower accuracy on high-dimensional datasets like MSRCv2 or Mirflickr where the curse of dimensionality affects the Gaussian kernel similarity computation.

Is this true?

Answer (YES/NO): NO